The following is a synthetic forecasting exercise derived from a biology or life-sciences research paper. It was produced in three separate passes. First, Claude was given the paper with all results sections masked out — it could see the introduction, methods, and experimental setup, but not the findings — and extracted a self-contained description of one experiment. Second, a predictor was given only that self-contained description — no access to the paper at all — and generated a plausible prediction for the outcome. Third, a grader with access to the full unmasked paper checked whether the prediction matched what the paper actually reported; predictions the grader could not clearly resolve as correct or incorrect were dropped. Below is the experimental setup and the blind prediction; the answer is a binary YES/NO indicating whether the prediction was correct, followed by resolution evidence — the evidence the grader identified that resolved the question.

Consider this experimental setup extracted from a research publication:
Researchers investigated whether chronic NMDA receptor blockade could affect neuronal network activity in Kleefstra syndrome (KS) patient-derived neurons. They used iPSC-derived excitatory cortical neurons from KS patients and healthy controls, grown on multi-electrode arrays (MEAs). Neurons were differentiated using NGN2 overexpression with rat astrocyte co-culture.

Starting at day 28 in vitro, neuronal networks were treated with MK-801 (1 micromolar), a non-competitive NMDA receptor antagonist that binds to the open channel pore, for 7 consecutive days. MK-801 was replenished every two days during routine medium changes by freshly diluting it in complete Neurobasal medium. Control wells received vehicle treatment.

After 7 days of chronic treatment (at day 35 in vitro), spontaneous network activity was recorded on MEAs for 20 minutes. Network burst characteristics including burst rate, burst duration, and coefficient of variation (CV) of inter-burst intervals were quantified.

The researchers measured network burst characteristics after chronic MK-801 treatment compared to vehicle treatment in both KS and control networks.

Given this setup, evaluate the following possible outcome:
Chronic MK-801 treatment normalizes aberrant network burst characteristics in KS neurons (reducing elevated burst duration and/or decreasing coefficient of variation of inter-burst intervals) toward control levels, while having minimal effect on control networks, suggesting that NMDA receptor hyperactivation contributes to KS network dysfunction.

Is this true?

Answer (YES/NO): NO